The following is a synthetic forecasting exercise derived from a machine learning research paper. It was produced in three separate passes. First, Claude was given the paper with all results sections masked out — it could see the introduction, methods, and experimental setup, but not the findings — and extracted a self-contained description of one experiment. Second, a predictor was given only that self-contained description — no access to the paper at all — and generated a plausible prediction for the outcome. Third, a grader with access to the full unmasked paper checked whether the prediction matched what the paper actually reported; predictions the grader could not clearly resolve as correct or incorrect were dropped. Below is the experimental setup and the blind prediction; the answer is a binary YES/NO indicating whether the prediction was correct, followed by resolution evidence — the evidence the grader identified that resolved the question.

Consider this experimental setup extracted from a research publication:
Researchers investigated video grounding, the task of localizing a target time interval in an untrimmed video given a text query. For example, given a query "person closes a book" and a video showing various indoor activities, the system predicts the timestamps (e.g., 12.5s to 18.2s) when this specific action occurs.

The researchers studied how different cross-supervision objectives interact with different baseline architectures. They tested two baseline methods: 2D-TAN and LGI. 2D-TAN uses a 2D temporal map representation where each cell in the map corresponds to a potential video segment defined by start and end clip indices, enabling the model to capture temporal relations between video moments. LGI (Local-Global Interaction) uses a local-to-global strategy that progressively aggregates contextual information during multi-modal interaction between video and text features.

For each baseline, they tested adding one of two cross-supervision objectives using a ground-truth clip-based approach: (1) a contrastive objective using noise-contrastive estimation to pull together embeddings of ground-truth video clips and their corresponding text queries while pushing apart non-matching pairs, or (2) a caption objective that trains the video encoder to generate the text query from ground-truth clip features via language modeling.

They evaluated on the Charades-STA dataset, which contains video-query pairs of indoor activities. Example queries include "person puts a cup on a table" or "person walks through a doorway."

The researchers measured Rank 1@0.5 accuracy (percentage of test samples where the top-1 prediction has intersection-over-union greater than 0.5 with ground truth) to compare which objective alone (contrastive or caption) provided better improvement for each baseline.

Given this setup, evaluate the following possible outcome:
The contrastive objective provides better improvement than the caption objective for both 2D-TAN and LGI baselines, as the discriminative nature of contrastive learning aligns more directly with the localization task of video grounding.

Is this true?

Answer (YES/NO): NO